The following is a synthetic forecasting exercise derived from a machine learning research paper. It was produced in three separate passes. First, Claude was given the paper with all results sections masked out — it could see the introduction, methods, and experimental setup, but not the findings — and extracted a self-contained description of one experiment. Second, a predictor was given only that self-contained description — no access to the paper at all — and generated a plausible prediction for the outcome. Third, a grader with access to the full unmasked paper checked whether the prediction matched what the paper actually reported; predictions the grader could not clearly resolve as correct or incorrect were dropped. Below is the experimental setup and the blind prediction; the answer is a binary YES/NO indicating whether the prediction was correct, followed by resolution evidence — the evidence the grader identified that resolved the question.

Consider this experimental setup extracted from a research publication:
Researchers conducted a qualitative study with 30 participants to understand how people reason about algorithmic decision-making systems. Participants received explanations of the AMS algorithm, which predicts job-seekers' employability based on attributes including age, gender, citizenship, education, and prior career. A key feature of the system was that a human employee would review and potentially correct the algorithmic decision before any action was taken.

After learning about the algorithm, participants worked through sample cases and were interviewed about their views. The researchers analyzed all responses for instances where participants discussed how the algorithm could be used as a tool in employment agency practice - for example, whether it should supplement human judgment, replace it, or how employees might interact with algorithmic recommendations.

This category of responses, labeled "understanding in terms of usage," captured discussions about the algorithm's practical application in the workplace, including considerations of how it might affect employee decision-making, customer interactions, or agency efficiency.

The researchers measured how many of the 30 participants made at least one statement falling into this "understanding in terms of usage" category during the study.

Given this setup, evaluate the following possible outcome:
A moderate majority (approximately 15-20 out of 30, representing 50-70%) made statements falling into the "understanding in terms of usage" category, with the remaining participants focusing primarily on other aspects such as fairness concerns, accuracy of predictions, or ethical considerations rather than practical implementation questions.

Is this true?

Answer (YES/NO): NO